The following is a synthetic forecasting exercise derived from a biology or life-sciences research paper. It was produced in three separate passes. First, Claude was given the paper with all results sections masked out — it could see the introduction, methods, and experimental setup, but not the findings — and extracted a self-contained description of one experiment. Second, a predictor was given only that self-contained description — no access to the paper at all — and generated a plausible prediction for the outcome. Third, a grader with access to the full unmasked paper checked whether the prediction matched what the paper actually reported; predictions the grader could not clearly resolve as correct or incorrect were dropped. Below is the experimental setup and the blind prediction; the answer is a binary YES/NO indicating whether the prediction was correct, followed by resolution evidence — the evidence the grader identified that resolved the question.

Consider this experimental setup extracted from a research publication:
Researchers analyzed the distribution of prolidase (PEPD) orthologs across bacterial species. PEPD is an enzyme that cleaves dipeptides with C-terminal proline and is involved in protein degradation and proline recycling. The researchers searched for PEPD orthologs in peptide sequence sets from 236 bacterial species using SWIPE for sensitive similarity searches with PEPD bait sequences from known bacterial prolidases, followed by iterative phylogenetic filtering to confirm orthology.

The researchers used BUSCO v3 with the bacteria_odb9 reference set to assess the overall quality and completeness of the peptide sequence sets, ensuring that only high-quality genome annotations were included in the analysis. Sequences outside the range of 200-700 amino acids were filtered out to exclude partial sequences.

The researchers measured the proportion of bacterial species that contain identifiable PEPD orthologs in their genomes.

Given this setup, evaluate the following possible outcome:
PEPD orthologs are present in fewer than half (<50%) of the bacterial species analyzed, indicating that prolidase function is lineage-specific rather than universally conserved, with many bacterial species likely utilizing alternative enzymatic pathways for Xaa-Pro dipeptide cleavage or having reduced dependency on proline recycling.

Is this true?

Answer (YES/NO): YES